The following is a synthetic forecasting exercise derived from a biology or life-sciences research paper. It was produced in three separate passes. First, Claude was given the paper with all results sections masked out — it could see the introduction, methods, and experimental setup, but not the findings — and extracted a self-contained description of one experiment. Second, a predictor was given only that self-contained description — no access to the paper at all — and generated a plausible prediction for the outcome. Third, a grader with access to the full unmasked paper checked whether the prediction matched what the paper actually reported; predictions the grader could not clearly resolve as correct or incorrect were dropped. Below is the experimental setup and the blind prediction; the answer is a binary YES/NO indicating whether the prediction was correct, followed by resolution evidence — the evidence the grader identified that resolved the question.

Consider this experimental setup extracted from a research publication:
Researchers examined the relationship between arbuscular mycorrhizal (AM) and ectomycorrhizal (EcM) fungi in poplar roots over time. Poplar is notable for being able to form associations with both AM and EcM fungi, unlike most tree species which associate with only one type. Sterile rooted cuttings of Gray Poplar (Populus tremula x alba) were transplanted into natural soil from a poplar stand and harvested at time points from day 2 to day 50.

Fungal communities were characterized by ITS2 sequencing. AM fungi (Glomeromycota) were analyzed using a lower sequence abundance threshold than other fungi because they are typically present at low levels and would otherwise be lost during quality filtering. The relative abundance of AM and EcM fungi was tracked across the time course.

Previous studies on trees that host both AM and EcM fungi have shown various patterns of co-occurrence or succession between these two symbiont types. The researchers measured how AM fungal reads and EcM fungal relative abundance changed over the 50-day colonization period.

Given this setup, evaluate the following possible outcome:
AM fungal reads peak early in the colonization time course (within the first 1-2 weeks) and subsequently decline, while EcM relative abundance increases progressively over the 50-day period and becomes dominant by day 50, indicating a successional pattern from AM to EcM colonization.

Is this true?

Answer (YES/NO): NO